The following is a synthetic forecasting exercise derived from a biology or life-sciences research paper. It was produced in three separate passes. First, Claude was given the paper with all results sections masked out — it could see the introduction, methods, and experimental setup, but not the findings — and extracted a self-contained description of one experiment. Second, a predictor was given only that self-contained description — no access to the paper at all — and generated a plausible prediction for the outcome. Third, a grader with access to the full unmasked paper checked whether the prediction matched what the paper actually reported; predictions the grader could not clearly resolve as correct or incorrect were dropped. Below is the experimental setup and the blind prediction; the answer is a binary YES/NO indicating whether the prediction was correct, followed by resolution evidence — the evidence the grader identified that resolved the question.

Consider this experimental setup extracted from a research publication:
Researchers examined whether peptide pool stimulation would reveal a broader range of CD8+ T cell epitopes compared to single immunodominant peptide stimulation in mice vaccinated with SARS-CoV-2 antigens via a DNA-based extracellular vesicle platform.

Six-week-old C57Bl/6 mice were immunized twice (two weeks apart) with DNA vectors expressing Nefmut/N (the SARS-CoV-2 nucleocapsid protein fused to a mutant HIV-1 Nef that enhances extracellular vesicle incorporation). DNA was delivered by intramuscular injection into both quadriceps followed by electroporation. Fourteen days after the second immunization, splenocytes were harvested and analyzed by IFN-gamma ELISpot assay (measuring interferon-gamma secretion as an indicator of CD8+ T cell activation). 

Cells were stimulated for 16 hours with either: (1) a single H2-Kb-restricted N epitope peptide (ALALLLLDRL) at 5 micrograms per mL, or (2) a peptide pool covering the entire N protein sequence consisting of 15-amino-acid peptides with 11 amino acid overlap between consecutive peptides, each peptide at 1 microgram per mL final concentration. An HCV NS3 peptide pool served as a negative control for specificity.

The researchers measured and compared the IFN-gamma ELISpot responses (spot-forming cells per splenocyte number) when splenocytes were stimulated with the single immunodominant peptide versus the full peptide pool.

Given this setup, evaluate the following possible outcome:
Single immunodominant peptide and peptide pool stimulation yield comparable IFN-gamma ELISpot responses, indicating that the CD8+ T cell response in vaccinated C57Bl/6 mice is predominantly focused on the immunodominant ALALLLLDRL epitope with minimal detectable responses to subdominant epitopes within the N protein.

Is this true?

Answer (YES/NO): NO